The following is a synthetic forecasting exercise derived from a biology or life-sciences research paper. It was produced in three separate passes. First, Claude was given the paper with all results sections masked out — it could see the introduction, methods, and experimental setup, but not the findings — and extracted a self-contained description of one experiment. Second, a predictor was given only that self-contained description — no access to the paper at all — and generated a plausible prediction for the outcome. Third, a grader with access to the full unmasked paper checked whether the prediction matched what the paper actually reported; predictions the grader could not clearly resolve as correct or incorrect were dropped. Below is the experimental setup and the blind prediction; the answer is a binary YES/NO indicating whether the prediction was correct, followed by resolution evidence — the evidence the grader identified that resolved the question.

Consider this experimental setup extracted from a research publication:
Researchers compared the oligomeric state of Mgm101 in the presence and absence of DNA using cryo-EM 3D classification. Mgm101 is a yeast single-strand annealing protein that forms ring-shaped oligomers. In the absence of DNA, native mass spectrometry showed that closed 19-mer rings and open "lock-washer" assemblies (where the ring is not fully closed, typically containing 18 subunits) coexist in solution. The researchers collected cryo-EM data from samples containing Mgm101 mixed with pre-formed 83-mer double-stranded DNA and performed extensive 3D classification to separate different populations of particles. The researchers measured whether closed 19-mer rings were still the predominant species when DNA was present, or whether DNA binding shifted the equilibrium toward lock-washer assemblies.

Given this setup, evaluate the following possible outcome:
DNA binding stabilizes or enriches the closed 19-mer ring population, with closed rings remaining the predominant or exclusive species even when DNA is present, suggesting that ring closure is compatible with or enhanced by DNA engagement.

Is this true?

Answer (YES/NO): YES